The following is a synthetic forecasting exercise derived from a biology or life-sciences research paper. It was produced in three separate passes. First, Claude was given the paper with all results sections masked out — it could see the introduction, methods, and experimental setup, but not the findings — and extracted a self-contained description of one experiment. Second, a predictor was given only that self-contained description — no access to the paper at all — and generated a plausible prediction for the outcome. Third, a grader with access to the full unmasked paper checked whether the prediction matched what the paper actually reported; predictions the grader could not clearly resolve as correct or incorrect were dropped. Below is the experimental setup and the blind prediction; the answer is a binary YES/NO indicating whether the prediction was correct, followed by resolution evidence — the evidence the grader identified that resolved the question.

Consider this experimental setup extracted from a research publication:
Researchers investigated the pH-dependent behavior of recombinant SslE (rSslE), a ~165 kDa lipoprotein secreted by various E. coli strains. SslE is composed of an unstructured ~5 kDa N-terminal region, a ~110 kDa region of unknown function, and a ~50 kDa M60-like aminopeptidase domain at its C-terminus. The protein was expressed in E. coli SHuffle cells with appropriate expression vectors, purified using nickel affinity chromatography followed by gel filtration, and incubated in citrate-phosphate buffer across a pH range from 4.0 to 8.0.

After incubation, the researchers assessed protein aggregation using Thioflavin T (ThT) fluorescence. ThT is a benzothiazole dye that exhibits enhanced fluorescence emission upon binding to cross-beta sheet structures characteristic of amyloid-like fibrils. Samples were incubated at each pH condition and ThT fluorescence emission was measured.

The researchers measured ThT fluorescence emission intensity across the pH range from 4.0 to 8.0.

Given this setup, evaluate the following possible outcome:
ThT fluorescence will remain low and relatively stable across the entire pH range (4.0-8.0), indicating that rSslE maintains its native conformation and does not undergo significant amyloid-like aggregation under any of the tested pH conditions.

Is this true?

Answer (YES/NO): NO